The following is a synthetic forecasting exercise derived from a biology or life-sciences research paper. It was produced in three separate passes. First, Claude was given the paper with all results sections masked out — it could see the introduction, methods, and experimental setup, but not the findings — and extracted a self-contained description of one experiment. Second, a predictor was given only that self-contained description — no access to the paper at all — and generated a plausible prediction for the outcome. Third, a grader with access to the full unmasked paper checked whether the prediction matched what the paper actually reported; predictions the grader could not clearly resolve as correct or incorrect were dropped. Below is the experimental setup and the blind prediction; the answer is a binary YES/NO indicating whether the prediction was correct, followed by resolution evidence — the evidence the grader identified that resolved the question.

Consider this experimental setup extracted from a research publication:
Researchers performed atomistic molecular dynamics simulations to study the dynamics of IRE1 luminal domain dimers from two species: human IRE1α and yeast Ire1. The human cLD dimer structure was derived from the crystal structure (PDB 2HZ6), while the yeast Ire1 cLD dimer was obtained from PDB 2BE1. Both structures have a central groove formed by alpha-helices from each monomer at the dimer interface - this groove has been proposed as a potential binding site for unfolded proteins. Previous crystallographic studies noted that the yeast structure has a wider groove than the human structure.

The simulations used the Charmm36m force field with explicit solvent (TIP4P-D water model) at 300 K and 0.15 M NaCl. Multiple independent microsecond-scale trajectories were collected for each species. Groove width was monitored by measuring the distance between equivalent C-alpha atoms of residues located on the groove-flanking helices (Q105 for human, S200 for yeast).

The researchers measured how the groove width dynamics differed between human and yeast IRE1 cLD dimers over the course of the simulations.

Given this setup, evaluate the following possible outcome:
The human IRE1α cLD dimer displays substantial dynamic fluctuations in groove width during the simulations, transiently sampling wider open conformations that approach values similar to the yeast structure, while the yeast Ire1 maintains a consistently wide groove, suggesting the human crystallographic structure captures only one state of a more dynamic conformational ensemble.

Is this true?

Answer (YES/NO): NO